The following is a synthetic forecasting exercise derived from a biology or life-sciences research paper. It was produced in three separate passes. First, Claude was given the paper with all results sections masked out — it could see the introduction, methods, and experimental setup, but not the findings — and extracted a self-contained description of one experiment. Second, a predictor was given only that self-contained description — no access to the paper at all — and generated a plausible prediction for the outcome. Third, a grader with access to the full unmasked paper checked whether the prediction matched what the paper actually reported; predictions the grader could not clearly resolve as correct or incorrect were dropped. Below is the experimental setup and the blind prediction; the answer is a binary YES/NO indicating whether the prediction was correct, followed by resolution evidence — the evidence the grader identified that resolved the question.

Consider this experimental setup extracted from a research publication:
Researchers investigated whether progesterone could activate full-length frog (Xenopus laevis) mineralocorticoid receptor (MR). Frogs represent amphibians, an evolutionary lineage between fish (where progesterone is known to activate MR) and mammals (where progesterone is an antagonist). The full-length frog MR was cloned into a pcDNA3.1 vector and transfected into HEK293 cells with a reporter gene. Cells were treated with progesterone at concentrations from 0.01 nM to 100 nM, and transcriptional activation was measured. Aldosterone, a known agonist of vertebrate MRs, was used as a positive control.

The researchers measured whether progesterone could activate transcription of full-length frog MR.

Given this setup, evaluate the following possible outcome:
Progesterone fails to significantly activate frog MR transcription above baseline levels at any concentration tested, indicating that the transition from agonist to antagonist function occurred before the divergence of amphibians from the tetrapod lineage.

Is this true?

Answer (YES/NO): YES